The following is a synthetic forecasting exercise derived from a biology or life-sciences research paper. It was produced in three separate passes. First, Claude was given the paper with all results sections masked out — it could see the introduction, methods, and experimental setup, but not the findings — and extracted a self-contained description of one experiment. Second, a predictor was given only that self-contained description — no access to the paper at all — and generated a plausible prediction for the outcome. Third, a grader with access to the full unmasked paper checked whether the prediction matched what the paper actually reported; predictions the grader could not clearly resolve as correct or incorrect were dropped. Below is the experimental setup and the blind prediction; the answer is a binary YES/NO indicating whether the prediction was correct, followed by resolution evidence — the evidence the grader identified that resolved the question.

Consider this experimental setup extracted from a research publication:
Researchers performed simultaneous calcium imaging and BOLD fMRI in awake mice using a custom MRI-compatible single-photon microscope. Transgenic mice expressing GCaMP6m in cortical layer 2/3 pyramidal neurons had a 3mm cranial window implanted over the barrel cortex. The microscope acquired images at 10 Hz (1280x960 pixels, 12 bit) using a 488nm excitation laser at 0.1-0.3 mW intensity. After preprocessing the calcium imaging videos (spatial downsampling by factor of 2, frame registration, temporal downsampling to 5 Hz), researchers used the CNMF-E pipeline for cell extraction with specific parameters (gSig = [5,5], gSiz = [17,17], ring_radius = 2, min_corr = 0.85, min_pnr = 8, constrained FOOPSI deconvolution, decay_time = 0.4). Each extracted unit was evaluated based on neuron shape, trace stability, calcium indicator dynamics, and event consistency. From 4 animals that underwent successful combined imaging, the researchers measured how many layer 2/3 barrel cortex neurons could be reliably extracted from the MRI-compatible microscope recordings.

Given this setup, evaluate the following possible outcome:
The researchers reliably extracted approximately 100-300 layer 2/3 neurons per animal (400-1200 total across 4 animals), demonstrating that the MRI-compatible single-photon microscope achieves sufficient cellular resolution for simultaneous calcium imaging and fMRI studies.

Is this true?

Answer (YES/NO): NO